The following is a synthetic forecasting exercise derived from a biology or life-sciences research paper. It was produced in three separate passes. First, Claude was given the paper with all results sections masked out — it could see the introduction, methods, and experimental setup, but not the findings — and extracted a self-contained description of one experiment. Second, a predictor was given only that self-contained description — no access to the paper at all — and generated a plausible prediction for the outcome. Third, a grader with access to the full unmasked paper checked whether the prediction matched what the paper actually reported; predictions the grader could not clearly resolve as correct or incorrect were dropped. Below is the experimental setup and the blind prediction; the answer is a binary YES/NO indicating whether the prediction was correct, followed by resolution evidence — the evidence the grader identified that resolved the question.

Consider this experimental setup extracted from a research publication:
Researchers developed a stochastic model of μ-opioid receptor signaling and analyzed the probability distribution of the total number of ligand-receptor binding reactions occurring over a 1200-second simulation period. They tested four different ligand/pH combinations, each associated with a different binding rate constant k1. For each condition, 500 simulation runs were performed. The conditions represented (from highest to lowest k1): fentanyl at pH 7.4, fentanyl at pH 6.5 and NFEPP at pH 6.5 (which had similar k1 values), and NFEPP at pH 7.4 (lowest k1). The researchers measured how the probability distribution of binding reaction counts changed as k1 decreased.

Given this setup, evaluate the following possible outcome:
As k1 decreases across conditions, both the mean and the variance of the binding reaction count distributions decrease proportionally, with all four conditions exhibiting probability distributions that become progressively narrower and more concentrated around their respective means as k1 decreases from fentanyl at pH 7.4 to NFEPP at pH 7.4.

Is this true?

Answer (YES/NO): NO